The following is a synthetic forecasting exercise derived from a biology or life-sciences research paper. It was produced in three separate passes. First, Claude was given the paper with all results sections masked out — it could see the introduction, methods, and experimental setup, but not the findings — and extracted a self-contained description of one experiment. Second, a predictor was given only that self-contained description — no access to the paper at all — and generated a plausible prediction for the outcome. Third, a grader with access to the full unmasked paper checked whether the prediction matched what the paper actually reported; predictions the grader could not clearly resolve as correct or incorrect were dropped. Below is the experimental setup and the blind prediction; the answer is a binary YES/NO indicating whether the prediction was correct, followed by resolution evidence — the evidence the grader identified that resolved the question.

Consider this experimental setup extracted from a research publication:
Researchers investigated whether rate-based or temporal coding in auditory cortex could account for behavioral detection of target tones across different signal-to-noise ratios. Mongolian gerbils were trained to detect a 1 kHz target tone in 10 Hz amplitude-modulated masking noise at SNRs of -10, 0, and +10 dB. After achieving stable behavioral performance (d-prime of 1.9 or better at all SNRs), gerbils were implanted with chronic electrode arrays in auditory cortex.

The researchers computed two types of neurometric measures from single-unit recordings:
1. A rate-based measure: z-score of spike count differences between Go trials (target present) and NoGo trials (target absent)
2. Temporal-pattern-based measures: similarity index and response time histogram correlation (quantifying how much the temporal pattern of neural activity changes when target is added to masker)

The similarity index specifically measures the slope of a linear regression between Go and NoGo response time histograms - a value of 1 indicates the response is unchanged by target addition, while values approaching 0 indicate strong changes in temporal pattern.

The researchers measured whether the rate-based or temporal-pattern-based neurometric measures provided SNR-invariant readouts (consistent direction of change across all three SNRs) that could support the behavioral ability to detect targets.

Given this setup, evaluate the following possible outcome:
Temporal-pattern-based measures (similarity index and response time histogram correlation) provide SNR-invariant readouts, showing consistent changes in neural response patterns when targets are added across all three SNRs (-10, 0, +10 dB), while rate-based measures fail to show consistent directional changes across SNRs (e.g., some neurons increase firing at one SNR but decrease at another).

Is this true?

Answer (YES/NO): YES